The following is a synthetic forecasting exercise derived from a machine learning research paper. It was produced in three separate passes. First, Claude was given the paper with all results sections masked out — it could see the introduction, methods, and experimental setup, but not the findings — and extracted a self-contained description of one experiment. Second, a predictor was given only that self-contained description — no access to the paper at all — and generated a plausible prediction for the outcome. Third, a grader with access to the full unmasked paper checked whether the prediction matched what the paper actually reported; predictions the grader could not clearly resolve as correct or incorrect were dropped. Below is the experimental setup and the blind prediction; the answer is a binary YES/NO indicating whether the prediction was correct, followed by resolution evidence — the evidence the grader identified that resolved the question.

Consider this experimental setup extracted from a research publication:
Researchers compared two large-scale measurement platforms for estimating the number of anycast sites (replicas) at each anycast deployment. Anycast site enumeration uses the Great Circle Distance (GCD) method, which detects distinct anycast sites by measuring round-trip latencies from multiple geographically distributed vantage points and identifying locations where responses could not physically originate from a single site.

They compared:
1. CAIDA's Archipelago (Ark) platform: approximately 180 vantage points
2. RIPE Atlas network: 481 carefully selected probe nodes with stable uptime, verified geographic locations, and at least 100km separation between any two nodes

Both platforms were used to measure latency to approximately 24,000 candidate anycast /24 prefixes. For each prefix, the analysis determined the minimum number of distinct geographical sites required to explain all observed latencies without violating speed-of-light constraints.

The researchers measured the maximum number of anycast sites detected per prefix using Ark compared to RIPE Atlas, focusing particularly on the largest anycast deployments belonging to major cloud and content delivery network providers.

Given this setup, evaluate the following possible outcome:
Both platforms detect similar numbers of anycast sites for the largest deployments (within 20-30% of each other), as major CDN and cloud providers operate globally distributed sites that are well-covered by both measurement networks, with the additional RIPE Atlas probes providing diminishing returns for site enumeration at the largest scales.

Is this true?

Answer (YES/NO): NO